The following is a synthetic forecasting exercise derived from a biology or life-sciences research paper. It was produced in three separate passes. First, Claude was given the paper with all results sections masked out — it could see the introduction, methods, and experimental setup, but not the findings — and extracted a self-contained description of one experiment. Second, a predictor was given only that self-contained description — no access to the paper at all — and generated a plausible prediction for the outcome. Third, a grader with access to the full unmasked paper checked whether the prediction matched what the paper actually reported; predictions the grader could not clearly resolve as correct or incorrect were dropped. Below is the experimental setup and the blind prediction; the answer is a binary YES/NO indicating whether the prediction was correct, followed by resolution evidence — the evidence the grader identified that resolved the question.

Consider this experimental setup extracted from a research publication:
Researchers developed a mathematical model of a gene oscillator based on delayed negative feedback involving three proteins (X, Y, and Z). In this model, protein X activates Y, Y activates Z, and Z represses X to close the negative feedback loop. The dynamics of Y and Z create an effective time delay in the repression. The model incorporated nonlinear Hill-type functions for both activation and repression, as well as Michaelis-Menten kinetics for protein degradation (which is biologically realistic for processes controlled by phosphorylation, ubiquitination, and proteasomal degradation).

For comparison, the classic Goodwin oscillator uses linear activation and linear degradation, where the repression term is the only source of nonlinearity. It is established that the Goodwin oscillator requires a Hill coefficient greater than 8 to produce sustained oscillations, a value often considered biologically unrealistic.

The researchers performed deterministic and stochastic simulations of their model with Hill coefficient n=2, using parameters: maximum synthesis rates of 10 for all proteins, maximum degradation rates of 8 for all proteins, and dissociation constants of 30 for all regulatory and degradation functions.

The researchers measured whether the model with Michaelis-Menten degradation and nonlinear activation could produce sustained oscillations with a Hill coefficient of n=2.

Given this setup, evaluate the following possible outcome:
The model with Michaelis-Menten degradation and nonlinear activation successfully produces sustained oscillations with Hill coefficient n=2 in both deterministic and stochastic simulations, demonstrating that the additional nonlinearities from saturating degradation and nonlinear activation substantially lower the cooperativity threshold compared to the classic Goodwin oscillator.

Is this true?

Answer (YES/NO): YES